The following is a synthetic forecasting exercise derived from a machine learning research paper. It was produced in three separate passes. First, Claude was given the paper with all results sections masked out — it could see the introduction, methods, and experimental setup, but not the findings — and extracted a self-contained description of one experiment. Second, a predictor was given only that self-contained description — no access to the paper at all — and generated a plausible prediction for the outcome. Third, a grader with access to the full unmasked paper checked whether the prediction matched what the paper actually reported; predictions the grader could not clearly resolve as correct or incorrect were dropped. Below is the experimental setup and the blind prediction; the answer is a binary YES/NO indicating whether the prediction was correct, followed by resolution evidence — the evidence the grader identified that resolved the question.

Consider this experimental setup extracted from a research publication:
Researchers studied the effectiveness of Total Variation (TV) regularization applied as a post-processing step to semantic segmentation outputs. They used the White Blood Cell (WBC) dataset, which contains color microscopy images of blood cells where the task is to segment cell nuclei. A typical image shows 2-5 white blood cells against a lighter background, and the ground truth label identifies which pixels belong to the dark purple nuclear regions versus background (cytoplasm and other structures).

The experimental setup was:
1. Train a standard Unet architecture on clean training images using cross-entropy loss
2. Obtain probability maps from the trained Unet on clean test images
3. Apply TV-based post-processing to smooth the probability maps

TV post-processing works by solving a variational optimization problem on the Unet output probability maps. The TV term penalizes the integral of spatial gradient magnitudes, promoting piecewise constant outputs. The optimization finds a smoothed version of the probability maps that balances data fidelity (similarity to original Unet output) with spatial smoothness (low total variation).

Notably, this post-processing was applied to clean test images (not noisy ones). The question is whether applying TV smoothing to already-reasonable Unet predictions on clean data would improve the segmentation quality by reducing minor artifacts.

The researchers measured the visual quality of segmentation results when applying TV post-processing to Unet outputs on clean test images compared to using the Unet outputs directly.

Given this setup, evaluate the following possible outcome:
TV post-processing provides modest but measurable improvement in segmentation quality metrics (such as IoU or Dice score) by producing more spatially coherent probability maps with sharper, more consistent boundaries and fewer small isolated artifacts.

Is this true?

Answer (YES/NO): NO